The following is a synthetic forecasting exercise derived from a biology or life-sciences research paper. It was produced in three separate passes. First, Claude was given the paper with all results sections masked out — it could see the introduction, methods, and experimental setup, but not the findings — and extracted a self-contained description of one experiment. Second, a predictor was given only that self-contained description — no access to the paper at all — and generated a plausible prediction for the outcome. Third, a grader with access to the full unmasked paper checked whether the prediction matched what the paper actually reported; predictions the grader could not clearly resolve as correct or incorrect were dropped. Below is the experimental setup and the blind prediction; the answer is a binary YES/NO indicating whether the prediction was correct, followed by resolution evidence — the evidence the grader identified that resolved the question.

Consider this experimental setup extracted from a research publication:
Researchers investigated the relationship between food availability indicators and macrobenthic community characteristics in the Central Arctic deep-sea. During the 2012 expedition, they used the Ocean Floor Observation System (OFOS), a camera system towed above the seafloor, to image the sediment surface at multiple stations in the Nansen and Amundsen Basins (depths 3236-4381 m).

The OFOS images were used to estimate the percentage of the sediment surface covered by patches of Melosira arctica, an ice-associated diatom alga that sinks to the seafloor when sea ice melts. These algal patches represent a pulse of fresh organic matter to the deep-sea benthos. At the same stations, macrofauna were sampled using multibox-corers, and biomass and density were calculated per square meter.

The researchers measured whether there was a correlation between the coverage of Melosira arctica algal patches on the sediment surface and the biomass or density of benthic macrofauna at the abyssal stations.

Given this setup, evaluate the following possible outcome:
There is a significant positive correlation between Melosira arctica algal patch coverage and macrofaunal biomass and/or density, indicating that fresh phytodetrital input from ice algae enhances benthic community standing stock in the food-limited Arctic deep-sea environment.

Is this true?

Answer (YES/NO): NO